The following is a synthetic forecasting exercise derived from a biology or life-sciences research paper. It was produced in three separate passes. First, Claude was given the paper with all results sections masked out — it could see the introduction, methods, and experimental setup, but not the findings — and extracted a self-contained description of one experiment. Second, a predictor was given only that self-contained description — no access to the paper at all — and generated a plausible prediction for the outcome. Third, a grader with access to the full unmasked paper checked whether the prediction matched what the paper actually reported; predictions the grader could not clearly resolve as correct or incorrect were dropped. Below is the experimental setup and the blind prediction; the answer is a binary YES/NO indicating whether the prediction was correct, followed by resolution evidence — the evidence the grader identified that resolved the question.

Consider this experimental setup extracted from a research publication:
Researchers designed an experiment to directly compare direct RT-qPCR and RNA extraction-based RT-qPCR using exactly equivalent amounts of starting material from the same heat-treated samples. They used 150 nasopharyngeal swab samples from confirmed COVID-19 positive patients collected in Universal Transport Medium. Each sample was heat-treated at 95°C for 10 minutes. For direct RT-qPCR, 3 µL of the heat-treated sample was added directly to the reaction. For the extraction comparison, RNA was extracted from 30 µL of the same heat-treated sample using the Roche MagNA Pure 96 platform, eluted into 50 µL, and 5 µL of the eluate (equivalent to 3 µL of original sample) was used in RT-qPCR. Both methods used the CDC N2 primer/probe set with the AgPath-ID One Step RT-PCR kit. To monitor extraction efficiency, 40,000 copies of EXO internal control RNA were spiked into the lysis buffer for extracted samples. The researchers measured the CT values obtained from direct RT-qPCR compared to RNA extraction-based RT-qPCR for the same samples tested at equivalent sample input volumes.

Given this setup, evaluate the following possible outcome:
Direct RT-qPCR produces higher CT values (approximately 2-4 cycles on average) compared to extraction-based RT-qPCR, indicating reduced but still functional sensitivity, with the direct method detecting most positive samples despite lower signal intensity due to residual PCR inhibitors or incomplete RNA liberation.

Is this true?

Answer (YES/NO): NO